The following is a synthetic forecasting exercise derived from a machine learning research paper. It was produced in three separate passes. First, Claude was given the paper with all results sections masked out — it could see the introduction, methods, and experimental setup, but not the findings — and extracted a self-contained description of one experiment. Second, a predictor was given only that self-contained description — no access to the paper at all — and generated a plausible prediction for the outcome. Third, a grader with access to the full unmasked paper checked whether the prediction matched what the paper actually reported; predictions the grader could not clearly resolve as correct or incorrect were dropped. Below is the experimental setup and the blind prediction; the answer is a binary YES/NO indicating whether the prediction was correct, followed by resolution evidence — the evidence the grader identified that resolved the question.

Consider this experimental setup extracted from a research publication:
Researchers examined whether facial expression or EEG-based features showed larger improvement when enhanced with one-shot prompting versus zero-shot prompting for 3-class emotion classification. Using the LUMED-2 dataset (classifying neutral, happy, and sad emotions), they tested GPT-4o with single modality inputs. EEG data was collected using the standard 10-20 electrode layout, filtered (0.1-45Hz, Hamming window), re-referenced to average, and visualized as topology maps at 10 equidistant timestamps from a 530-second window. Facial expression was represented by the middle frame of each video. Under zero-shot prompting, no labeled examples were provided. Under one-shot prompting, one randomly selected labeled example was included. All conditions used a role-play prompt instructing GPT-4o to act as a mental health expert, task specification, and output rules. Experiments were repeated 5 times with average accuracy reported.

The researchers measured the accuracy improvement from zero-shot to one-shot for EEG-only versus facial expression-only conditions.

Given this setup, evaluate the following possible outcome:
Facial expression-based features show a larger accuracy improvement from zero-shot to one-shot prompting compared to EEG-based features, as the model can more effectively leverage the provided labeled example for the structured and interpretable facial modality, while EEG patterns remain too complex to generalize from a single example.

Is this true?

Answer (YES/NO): YES